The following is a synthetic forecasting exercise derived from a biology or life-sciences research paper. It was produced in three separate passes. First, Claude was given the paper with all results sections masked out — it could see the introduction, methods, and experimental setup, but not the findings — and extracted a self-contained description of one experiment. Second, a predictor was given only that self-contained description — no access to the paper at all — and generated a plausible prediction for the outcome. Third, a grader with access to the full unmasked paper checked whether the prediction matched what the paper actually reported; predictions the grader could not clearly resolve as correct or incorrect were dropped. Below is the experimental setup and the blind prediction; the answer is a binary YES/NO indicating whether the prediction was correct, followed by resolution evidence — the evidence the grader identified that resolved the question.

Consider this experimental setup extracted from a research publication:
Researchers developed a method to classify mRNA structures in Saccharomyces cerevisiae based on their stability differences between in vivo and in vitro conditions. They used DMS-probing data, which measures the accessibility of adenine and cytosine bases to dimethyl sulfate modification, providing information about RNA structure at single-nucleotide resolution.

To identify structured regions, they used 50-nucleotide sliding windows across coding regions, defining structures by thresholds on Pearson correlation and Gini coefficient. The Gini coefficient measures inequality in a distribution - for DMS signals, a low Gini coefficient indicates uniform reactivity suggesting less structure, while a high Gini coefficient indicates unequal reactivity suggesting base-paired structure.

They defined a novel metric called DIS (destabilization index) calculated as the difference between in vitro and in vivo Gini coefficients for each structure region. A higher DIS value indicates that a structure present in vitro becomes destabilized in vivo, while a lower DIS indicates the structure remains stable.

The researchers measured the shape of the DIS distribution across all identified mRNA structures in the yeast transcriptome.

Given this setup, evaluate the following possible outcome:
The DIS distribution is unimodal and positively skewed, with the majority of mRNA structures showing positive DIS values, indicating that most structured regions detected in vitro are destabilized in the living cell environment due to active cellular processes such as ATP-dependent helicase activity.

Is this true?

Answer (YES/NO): NO